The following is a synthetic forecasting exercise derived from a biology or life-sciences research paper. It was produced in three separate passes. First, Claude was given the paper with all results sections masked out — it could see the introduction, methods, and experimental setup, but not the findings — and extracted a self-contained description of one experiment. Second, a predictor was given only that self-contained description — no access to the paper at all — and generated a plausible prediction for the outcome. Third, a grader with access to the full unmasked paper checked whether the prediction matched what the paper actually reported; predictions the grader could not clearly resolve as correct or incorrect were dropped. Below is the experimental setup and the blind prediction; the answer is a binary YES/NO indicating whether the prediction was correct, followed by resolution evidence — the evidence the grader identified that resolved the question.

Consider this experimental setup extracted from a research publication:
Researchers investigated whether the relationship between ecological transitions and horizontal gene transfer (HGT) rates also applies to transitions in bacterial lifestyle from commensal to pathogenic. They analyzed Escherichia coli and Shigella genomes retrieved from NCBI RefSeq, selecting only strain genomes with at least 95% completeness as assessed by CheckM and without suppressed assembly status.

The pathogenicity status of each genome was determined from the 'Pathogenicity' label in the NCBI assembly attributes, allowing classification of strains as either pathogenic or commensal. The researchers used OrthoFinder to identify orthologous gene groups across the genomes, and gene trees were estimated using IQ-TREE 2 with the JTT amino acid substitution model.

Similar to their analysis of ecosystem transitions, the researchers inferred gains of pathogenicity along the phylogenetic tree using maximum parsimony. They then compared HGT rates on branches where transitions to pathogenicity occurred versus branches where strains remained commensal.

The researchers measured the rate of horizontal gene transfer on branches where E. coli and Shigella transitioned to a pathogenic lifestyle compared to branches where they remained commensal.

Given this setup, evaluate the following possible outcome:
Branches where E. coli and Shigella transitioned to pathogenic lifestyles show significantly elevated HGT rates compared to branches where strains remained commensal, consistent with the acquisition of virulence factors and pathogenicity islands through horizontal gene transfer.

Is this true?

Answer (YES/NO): NO